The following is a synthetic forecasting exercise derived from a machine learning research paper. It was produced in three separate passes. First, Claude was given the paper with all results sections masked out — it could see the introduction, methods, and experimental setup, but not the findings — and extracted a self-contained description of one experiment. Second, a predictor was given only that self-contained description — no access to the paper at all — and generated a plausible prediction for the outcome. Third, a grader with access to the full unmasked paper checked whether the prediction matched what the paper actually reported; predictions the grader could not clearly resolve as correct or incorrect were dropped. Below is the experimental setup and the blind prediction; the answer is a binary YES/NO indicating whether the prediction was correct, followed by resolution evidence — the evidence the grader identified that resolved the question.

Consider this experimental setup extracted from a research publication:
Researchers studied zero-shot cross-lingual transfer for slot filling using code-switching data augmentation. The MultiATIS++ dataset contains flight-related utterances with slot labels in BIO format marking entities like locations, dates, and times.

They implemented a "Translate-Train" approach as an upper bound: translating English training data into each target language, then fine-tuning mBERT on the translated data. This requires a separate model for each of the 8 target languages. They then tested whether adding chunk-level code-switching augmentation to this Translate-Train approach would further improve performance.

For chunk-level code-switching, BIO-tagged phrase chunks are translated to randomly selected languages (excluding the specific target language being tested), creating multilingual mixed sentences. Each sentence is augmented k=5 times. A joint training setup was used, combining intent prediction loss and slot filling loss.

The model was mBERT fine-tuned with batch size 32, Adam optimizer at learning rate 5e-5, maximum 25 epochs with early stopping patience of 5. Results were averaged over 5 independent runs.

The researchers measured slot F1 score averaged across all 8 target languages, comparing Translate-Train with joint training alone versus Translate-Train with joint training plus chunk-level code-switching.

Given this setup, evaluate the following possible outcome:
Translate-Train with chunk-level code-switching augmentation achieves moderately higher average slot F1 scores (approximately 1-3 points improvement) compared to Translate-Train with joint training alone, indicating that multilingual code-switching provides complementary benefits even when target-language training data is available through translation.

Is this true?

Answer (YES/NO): NO